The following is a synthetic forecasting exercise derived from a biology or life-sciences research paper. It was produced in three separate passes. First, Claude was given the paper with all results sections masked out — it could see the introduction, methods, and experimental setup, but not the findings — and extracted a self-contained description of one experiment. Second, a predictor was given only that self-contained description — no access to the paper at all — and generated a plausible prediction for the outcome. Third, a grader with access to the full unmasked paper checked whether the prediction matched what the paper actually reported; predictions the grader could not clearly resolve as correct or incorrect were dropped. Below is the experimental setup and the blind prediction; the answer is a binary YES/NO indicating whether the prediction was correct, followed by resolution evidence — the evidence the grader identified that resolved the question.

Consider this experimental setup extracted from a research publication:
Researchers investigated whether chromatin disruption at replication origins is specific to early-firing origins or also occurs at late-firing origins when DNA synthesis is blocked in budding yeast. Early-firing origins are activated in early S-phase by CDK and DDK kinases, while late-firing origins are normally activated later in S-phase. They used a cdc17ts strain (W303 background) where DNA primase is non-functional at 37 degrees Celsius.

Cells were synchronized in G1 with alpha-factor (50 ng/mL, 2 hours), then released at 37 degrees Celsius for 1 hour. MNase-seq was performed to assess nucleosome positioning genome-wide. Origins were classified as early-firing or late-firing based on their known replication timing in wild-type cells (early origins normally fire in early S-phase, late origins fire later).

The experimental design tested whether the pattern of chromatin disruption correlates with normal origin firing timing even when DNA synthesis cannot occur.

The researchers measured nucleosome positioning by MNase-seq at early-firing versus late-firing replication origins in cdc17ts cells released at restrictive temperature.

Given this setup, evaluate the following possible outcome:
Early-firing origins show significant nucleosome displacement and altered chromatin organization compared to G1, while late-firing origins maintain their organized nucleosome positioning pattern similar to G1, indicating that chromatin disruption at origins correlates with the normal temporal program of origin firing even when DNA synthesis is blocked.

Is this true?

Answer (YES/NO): YES